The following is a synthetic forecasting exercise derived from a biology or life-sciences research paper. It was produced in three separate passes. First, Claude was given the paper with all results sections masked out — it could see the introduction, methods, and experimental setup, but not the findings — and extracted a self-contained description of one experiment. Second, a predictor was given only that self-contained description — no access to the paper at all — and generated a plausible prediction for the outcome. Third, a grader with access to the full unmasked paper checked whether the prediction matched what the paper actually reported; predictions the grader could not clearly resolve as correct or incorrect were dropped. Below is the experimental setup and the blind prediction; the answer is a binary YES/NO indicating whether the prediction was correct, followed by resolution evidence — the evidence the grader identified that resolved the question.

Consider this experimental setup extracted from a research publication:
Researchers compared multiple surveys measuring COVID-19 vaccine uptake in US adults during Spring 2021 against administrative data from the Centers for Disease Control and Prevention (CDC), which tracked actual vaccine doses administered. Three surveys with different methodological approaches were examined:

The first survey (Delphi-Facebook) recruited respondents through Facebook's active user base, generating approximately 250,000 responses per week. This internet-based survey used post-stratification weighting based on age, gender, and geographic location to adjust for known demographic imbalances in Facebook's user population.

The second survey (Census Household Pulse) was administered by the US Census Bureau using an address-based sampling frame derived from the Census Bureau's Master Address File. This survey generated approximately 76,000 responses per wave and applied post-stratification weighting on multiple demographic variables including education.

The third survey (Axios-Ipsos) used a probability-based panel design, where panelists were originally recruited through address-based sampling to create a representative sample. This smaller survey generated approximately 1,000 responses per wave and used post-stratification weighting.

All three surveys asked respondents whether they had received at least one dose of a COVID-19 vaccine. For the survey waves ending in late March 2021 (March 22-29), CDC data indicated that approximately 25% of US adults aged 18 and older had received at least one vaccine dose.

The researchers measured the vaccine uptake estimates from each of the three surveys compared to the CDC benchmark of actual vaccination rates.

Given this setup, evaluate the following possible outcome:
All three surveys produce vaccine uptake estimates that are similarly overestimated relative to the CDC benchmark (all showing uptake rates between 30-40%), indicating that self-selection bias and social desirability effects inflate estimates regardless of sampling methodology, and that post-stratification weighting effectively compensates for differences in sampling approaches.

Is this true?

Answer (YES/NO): NO